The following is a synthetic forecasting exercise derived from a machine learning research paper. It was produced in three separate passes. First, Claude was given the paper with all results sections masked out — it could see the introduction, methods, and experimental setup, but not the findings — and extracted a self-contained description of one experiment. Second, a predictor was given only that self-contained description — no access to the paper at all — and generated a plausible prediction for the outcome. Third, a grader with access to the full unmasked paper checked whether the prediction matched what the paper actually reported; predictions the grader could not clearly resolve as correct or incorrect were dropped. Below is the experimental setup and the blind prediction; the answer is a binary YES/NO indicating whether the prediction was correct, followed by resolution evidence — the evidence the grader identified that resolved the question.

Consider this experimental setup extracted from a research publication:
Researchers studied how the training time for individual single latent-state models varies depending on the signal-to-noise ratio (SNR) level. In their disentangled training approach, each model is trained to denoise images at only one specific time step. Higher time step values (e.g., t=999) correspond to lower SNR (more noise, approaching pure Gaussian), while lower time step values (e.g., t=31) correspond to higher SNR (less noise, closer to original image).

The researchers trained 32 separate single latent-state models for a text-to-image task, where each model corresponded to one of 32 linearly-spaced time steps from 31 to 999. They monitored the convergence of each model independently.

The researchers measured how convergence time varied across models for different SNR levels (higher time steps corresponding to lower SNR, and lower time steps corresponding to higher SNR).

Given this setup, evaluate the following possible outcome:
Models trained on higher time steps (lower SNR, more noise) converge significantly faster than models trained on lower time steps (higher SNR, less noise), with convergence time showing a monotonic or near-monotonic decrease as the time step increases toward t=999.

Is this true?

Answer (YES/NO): YES